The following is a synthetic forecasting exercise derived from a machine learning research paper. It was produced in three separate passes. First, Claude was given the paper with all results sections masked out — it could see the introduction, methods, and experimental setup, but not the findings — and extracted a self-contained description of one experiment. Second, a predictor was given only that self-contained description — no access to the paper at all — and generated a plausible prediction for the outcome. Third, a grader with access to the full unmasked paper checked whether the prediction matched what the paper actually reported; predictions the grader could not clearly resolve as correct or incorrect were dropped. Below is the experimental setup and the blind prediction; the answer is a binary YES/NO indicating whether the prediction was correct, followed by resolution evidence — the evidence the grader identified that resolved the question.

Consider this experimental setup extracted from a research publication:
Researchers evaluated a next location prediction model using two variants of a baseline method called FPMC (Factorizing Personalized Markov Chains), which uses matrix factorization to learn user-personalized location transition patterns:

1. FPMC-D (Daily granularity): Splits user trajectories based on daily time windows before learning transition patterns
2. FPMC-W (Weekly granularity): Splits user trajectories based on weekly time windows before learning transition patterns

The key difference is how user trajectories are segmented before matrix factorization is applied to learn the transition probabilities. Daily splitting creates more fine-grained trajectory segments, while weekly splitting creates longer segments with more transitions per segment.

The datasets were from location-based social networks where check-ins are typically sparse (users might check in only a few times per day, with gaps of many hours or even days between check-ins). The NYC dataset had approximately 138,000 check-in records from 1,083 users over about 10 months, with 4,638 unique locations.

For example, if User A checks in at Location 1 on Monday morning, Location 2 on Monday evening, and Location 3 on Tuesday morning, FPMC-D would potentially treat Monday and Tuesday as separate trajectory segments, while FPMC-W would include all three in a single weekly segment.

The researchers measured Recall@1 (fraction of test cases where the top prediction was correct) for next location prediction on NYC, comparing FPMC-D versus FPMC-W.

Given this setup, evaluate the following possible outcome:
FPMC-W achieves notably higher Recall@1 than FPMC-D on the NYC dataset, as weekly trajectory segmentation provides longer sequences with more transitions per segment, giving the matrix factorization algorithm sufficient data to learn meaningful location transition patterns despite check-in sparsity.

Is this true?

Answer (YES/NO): NO